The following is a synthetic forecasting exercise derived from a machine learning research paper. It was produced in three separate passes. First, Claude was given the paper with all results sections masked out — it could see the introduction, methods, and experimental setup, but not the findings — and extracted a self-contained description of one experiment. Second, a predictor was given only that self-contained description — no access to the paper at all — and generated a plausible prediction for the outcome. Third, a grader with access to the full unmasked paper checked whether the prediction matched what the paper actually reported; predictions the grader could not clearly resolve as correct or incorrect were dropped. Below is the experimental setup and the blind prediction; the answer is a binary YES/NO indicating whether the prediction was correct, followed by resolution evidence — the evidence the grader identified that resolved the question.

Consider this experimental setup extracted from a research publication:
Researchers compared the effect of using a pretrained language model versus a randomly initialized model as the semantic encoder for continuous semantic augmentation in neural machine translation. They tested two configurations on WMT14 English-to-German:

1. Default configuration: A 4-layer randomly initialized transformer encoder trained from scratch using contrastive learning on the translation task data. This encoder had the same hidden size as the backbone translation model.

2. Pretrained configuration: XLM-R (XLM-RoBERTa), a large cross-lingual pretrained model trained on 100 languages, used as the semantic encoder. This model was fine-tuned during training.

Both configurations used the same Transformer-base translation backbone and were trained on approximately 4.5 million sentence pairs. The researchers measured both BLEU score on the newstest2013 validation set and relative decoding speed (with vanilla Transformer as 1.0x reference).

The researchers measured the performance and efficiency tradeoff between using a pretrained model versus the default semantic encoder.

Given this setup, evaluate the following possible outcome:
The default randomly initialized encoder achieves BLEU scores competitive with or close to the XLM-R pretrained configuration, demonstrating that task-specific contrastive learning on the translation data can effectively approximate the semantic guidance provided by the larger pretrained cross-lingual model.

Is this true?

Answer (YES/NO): NO